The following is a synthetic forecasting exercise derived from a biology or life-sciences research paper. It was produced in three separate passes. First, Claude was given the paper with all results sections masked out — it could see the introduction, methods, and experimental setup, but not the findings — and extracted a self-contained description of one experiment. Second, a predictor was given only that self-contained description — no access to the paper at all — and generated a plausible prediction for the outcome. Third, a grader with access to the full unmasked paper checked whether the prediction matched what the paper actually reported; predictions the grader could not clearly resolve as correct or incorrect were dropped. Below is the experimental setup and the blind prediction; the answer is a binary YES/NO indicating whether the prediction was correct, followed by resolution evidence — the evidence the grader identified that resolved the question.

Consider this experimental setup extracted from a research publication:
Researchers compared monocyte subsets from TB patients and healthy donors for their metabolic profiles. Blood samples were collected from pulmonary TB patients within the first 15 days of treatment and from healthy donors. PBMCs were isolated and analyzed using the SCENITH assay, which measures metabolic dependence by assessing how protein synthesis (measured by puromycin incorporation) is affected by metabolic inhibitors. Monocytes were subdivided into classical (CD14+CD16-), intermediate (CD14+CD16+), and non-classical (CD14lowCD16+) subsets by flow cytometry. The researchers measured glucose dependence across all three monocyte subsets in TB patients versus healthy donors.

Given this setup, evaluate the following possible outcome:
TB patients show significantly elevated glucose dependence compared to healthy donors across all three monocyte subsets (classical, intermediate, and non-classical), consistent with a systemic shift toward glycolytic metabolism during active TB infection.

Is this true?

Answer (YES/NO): NO